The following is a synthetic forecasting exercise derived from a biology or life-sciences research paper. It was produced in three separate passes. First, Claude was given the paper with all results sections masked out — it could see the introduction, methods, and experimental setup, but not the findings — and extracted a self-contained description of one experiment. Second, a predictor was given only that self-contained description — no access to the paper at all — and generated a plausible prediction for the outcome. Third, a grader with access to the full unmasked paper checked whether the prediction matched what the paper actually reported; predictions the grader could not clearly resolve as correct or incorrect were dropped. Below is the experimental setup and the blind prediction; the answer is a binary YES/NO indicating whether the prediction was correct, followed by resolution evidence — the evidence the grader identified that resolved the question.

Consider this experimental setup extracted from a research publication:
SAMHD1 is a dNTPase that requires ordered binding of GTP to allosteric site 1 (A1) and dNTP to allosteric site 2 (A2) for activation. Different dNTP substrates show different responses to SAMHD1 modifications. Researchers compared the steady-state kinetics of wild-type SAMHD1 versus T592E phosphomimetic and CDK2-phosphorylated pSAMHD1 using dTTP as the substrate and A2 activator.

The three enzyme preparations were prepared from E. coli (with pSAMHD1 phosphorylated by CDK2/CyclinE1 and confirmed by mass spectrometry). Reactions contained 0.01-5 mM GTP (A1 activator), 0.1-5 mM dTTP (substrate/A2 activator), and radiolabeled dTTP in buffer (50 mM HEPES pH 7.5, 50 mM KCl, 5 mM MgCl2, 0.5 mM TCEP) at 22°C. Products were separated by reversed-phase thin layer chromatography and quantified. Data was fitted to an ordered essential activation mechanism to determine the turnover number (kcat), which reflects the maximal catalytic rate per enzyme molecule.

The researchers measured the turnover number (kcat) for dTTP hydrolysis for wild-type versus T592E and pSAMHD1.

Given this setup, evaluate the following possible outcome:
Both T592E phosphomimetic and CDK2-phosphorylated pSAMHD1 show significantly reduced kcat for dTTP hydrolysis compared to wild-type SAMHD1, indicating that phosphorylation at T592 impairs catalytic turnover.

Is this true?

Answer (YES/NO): NO